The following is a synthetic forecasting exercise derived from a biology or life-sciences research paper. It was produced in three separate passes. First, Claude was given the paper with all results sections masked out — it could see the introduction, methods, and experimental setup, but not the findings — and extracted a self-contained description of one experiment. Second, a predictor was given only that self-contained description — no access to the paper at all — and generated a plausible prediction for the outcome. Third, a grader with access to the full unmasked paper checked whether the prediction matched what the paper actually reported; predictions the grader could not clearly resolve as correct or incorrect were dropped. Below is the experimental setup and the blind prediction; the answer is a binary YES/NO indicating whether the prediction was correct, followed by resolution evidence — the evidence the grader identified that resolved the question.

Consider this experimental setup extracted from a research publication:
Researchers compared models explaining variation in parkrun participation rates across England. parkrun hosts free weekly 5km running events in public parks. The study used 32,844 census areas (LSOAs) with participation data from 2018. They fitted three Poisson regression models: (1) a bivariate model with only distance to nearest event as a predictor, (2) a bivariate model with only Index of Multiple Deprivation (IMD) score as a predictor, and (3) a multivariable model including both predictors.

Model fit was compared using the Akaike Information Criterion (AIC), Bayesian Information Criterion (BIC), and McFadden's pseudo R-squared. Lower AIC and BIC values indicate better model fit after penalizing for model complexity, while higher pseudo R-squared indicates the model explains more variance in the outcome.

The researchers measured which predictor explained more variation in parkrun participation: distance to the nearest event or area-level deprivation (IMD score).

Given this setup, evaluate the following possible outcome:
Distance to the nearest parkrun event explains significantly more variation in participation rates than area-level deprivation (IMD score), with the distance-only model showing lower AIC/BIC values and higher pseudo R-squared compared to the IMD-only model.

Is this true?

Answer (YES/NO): NO